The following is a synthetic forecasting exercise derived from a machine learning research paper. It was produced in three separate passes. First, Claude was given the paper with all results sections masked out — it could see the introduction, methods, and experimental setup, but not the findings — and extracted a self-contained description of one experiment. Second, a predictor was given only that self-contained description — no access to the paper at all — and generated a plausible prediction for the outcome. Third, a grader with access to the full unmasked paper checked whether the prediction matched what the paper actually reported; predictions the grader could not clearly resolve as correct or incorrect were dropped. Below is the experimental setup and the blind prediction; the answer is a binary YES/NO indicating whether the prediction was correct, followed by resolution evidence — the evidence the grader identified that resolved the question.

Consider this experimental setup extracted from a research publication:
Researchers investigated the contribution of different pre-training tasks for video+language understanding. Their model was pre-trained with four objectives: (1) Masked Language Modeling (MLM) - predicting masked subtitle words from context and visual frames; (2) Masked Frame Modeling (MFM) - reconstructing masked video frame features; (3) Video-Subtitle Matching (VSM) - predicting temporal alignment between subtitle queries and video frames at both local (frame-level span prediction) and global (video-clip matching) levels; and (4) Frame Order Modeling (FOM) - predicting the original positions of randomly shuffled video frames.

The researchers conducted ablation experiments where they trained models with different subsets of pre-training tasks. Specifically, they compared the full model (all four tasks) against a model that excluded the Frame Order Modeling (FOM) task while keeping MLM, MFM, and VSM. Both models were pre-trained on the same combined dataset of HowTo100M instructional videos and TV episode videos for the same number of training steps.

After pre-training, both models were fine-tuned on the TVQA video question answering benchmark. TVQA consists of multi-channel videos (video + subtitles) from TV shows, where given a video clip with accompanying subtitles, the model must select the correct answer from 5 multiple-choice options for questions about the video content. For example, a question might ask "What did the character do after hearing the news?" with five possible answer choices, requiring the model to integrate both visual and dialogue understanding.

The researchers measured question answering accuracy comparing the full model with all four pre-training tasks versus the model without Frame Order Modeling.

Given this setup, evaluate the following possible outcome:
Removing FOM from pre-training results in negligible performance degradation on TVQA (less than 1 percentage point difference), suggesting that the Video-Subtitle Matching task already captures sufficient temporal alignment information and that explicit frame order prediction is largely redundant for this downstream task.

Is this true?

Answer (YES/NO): NO